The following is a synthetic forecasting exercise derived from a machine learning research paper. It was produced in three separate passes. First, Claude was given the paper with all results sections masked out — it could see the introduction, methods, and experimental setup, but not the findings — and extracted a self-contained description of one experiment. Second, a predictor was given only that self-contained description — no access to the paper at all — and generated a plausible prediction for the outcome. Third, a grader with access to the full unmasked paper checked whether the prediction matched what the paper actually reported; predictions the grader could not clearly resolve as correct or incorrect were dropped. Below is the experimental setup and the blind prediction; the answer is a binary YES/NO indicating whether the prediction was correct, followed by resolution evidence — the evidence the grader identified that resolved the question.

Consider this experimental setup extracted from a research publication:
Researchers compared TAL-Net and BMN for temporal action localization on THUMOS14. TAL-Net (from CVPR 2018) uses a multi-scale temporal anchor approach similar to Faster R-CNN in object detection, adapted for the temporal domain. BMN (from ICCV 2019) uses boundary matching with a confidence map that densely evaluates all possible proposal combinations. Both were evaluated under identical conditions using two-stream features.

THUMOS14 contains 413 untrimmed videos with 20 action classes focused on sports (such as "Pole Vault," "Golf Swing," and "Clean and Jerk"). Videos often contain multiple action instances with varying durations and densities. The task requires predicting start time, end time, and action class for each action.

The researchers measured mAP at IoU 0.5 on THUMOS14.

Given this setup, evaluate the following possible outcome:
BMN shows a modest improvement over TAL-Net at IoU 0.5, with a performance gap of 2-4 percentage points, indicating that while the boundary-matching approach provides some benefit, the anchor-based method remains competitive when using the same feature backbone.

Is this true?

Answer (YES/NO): NO